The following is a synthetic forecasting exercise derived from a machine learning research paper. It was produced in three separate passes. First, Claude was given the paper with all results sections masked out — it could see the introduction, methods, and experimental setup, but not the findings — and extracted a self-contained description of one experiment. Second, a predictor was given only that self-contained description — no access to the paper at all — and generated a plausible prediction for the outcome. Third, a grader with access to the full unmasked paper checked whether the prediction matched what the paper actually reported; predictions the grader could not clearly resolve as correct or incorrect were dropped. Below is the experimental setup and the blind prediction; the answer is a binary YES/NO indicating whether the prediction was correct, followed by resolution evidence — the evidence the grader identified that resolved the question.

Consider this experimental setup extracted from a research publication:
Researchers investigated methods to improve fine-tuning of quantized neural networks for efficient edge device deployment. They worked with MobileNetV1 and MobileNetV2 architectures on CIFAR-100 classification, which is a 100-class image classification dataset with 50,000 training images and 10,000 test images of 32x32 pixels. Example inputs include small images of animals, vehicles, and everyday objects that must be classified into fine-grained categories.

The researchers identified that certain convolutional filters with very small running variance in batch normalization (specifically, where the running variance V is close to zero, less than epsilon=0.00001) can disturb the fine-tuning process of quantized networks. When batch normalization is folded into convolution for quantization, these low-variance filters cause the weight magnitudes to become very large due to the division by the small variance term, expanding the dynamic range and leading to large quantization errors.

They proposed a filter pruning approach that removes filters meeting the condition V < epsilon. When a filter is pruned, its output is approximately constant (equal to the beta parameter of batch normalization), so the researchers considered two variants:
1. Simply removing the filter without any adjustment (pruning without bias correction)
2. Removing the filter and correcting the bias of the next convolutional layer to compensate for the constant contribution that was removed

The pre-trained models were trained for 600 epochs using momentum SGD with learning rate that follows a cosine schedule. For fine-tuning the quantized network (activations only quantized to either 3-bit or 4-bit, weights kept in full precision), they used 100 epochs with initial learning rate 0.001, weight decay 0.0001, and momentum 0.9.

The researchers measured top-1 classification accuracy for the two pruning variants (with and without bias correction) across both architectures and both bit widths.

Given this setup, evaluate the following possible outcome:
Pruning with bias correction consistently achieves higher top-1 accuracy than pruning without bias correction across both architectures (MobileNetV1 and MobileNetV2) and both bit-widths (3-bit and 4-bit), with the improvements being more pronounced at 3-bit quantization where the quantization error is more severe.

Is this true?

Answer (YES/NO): NO